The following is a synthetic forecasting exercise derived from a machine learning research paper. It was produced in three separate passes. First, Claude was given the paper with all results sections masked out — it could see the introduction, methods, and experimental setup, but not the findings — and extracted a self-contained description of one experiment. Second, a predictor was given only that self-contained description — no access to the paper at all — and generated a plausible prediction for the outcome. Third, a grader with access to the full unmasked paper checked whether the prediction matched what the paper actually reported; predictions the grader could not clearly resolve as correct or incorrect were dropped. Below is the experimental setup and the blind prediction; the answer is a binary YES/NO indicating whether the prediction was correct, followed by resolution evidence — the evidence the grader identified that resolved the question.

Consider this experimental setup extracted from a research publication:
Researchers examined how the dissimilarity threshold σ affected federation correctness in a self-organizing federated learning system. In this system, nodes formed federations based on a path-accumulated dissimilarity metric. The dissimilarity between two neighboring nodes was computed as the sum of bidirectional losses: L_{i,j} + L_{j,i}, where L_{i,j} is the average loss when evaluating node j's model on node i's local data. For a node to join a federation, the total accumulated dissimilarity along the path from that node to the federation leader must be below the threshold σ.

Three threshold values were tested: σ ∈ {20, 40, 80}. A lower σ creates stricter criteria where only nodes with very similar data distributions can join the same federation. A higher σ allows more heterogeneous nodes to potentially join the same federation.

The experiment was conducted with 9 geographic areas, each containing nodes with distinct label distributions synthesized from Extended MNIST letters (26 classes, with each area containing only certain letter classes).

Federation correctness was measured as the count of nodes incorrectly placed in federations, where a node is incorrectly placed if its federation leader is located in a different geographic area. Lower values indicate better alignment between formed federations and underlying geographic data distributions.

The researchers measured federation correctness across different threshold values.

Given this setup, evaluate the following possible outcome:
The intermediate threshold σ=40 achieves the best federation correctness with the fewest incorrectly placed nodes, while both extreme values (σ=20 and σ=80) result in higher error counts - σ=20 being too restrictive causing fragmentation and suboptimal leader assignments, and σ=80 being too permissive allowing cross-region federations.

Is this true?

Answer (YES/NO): NO